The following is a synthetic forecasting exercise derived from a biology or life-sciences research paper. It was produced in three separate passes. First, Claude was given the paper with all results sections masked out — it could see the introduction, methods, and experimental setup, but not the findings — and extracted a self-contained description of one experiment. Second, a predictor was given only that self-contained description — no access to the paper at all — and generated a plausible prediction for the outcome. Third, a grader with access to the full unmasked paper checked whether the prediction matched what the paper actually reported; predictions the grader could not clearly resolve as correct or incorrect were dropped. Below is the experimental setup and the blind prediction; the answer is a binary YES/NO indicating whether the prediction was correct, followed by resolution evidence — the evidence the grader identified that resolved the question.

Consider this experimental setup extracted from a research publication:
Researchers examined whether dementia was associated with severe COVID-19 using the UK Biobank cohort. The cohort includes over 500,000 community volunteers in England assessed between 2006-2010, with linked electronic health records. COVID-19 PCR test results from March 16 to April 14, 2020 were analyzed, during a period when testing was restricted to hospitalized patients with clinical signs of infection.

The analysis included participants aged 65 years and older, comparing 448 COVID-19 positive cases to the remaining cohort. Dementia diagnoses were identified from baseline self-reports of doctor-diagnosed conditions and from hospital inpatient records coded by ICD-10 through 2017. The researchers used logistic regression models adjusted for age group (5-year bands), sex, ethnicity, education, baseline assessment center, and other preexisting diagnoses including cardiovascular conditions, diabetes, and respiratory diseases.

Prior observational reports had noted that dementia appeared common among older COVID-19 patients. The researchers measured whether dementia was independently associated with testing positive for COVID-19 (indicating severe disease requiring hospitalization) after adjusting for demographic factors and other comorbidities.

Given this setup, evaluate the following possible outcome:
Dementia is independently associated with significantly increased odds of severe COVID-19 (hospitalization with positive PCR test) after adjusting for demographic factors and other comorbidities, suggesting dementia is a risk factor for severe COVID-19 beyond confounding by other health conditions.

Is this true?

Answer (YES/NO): YES